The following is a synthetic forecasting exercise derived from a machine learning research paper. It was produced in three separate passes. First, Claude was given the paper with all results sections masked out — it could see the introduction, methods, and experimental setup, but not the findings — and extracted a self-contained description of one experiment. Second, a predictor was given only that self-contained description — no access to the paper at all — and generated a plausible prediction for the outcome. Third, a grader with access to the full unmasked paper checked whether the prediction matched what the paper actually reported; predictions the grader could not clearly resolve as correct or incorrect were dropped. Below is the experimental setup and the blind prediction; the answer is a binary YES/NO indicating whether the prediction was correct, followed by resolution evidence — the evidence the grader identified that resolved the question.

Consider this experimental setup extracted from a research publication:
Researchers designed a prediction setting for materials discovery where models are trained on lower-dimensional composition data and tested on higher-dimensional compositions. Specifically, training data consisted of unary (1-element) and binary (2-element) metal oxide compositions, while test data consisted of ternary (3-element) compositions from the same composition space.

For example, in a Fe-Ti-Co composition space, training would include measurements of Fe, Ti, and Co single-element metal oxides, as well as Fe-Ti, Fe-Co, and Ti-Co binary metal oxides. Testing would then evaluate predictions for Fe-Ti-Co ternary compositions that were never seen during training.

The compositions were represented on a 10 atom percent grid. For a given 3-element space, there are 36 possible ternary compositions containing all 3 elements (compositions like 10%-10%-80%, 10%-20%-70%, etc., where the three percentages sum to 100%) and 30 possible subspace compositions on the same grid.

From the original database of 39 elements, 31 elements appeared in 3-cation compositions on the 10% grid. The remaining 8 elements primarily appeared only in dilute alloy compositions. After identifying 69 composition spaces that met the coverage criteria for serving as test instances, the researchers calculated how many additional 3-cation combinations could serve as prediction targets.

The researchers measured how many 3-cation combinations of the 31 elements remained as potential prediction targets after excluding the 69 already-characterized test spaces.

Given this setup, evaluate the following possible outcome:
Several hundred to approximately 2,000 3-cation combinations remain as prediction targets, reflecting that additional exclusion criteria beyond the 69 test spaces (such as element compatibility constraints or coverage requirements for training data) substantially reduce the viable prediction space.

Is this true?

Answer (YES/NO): NO